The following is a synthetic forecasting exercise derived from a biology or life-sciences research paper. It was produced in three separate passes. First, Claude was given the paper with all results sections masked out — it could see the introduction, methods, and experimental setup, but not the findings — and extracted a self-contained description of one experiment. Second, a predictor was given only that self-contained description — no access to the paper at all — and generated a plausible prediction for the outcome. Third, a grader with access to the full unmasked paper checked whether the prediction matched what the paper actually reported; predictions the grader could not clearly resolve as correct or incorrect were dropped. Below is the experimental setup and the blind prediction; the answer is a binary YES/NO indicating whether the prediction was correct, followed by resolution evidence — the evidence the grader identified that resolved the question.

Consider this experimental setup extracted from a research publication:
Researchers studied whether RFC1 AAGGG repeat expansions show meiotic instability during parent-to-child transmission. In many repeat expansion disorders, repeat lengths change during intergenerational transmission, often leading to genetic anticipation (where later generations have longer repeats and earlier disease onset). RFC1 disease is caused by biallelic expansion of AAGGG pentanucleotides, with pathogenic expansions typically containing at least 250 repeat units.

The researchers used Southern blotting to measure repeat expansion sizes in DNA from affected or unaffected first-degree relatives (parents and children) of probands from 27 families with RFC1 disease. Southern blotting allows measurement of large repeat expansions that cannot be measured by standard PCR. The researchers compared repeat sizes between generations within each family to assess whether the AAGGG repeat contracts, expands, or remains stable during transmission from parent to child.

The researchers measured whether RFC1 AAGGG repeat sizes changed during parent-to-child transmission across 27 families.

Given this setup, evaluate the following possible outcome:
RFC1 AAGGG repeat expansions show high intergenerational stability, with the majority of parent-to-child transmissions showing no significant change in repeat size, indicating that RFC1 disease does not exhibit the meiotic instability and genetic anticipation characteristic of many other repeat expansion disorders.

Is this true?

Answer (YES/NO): YES